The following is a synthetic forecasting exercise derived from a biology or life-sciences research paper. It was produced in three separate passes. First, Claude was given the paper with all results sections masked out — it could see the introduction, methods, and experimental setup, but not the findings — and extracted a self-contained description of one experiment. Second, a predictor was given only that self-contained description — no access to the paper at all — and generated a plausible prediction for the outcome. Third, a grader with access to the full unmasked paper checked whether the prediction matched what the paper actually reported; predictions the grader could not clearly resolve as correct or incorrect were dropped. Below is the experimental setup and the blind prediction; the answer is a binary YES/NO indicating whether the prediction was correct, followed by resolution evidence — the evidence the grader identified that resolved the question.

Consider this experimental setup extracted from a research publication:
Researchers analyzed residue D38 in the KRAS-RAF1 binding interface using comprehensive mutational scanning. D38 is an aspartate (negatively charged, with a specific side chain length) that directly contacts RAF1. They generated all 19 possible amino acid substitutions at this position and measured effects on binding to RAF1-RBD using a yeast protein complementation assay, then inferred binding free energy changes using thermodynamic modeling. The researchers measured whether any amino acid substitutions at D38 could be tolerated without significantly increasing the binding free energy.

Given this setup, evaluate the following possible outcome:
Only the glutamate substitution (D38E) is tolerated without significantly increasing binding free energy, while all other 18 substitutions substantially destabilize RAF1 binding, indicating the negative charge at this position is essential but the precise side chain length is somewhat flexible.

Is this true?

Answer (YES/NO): NO